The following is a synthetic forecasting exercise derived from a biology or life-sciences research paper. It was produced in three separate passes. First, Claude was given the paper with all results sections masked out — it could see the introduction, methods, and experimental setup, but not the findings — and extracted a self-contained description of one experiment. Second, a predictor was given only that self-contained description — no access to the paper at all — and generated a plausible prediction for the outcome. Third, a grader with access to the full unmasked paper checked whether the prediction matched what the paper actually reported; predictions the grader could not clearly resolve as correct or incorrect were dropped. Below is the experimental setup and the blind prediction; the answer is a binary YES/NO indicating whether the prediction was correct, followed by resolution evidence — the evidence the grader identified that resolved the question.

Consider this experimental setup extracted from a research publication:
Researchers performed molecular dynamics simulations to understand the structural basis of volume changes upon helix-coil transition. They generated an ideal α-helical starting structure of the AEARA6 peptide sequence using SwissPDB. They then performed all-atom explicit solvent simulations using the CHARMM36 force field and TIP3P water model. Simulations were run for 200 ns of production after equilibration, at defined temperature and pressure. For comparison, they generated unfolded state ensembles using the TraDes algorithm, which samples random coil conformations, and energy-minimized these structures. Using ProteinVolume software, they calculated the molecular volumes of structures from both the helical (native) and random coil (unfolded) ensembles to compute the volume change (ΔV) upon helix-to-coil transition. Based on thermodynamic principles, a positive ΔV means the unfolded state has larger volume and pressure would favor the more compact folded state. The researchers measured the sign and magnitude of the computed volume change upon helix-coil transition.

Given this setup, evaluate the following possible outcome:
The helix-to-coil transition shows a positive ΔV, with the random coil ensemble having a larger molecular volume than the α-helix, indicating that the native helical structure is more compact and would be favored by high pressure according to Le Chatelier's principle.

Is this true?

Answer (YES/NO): YES